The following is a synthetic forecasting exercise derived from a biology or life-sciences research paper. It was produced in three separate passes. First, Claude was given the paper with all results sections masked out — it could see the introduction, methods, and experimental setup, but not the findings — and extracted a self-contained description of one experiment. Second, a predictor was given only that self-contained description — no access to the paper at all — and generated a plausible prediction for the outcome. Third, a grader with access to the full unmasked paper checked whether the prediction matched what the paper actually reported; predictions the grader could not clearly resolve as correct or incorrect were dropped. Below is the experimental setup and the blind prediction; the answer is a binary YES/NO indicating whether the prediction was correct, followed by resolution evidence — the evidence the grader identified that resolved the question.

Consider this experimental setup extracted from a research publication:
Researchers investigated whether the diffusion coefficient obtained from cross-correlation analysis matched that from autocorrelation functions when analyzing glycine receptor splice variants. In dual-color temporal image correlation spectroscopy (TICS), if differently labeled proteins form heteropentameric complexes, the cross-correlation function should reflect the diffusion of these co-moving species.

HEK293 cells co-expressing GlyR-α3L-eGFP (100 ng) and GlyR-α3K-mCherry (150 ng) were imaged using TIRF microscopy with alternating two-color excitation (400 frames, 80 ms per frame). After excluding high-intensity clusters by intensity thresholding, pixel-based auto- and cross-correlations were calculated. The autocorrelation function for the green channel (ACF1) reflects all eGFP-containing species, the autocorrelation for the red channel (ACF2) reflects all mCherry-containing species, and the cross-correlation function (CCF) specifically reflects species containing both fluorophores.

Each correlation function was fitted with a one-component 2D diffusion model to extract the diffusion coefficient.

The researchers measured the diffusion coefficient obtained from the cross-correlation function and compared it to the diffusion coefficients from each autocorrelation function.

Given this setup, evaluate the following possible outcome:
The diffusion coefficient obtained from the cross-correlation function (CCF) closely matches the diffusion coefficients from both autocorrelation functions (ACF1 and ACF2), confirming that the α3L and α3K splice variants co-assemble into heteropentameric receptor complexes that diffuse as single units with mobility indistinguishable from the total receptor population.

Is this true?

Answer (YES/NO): NO